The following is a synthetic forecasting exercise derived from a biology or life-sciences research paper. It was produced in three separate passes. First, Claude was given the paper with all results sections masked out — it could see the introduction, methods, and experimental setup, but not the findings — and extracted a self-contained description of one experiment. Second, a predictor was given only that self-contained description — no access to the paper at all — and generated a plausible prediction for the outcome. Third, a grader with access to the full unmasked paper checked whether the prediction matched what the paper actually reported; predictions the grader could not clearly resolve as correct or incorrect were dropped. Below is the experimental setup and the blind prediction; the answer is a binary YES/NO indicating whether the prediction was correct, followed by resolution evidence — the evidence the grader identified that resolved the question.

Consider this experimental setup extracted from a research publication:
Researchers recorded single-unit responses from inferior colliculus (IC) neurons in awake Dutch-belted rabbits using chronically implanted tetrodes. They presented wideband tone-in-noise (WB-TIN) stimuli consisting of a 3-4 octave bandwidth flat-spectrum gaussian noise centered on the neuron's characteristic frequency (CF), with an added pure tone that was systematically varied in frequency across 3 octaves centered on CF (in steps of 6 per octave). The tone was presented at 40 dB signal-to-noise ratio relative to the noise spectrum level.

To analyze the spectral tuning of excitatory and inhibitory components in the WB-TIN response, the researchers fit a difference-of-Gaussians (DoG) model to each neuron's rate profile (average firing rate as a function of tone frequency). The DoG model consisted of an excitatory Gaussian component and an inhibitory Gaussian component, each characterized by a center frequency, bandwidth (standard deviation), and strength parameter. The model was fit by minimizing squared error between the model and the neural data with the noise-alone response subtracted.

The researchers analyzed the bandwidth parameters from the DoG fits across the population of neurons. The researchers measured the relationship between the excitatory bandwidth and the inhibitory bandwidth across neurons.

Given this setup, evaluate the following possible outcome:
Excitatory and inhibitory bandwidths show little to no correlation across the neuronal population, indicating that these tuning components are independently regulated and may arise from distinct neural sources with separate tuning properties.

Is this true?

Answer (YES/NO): NO